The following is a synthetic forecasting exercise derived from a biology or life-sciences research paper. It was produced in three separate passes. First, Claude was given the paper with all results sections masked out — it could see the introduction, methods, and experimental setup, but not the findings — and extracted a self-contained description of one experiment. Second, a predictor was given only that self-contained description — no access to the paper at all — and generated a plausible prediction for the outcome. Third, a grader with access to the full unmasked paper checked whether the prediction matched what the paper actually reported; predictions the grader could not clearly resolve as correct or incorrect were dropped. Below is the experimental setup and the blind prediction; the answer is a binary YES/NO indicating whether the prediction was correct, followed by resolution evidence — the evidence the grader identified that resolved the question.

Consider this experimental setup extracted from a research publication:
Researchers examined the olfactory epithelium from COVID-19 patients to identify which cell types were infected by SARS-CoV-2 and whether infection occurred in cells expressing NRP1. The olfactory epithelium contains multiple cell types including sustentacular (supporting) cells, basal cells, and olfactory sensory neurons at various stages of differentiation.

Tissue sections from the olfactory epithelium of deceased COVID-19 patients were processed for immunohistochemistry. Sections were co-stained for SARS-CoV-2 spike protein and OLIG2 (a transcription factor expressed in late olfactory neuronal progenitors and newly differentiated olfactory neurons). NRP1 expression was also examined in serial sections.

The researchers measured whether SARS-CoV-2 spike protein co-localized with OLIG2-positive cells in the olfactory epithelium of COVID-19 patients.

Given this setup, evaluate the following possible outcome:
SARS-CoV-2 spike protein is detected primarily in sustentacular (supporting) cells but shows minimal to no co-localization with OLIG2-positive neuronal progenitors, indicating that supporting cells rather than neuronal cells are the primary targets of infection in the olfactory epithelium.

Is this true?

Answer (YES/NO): NO